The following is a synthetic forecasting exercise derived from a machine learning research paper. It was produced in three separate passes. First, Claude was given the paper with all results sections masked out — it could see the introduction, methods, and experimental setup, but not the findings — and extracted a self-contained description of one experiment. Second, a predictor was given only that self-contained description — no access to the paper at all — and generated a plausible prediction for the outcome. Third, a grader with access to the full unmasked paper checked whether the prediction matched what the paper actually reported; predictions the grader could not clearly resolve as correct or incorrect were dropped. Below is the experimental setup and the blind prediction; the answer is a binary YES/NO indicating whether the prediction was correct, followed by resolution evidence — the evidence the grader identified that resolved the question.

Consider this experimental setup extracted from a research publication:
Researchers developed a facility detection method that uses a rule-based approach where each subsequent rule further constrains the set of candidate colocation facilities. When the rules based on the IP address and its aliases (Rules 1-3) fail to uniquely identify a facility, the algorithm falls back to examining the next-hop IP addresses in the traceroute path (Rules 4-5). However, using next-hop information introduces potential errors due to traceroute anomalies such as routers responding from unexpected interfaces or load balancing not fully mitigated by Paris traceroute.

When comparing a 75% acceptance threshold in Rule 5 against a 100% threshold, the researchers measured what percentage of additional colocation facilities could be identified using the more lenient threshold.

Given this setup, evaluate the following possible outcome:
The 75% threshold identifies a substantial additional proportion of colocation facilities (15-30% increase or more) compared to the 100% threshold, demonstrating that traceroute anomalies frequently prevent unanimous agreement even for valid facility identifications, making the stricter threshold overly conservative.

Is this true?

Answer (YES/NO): NO